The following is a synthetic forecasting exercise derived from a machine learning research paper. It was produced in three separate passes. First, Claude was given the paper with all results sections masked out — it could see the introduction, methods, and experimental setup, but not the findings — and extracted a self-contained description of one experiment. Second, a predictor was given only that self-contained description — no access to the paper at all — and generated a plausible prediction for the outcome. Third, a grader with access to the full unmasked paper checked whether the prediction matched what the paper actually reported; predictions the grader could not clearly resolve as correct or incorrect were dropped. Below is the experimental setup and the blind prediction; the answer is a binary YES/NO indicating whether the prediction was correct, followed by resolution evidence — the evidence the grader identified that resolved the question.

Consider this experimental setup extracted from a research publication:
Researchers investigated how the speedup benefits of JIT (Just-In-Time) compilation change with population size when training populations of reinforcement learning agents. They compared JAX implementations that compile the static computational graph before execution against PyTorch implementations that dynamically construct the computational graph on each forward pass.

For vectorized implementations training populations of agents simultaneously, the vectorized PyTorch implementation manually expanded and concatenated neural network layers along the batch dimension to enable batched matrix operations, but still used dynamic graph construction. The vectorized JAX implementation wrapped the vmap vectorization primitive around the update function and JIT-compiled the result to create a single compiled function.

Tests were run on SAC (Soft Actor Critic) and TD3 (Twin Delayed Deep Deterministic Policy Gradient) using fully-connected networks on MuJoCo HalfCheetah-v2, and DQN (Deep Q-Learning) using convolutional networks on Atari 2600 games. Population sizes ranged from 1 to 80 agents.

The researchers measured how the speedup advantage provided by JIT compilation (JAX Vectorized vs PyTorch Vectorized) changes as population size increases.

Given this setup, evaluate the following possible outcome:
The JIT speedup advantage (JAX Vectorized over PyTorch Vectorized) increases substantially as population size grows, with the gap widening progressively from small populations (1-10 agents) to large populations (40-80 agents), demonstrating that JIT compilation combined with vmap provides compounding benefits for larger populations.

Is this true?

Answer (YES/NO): NO